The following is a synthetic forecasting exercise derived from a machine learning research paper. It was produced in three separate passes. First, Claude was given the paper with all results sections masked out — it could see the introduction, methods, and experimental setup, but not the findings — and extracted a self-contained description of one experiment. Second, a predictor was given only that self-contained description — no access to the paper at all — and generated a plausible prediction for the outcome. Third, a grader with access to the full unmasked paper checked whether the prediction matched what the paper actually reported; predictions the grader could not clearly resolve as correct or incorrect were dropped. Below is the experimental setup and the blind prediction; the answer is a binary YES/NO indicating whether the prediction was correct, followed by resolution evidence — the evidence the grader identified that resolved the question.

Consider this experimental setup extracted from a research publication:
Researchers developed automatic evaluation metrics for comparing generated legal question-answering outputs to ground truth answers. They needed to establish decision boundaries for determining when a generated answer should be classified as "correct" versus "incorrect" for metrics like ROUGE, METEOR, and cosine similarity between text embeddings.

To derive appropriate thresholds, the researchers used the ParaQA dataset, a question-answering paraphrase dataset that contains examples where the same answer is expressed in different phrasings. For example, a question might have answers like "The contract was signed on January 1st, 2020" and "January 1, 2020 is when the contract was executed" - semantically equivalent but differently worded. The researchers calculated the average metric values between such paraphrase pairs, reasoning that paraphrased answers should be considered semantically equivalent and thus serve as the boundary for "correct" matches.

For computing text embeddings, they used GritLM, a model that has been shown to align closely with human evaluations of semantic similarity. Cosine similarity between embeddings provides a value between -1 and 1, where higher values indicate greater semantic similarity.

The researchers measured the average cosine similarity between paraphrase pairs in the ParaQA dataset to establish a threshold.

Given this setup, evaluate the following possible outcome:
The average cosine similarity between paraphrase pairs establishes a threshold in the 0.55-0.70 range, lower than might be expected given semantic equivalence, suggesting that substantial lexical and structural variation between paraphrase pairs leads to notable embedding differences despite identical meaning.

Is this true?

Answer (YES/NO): NO